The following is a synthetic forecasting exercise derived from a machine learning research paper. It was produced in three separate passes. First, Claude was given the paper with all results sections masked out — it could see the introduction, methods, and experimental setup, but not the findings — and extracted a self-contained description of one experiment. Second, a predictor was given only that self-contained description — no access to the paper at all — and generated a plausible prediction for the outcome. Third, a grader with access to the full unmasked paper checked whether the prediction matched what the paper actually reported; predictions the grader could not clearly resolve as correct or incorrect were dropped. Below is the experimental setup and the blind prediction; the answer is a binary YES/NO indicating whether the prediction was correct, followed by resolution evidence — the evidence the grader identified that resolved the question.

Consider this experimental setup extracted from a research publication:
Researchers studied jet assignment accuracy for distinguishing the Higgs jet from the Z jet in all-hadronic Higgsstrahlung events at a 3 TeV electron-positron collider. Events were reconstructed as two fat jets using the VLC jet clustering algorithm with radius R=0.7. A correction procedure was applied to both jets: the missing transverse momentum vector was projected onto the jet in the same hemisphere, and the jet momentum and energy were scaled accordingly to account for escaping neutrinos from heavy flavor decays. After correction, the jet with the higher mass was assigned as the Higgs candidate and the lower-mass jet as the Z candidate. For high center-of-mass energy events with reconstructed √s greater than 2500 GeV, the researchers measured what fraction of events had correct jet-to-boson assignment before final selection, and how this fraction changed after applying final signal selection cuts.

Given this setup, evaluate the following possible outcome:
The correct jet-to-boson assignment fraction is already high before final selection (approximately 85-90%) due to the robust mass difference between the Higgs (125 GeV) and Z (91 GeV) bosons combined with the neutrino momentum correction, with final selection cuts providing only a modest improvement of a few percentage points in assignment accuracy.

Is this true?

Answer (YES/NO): NO